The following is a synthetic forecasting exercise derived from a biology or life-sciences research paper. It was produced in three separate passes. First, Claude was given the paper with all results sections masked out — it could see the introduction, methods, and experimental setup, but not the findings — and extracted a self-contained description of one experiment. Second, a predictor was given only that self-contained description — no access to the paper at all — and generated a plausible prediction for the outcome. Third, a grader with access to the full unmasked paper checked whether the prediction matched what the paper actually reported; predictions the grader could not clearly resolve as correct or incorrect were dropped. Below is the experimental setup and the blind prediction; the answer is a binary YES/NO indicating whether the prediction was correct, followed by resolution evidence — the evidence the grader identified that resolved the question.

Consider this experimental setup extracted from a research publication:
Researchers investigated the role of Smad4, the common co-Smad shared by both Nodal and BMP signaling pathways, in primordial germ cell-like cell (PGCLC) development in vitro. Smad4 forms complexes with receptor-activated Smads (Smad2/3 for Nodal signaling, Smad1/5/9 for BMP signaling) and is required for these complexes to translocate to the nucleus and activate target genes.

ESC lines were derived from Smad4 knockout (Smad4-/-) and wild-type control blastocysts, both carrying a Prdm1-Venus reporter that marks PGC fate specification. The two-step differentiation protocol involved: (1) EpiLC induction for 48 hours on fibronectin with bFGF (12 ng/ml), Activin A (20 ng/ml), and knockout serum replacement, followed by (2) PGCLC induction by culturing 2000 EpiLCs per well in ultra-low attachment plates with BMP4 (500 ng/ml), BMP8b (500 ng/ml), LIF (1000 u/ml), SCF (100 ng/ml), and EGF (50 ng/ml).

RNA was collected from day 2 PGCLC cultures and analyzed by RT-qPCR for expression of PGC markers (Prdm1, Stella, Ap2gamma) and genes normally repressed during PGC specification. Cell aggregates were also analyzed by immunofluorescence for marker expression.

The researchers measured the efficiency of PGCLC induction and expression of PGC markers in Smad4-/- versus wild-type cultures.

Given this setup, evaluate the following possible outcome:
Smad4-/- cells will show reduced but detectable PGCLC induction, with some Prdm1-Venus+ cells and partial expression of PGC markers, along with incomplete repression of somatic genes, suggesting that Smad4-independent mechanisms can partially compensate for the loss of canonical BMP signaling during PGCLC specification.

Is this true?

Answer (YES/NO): YES